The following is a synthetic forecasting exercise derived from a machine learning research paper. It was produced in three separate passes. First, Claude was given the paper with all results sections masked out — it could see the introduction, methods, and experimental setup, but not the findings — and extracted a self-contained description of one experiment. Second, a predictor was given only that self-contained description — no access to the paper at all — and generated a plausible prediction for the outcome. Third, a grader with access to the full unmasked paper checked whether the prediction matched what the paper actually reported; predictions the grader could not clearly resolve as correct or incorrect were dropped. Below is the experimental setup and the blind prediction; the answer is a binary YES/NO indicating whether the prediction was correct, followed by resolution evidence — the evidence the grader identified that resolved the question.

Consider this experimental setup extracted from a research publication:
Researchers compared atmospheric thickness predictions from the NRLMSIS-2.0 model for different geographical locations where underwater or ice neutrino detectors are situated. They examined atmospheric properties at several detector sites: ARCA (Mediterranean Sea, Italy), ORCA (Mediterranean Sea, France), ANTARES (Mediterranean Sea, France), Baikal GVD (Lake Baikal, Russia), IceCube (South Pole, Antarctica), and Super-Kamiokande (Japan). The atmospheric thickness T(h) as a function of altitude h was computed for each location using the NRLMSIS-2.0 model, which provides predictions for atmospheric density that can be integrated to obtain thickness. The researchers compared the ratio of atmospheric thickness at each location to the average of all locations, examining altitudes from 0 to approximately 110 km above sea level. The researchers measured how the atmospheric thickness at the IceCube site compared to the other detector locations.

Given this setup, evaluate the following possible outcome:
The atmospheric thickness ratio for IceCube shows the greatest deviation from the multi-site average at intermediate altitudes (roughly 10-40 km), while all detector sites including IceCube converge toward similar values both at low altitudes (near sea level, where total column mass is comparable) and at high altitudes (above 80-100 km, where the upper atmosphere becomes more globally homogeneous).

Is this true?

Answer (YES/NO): NO